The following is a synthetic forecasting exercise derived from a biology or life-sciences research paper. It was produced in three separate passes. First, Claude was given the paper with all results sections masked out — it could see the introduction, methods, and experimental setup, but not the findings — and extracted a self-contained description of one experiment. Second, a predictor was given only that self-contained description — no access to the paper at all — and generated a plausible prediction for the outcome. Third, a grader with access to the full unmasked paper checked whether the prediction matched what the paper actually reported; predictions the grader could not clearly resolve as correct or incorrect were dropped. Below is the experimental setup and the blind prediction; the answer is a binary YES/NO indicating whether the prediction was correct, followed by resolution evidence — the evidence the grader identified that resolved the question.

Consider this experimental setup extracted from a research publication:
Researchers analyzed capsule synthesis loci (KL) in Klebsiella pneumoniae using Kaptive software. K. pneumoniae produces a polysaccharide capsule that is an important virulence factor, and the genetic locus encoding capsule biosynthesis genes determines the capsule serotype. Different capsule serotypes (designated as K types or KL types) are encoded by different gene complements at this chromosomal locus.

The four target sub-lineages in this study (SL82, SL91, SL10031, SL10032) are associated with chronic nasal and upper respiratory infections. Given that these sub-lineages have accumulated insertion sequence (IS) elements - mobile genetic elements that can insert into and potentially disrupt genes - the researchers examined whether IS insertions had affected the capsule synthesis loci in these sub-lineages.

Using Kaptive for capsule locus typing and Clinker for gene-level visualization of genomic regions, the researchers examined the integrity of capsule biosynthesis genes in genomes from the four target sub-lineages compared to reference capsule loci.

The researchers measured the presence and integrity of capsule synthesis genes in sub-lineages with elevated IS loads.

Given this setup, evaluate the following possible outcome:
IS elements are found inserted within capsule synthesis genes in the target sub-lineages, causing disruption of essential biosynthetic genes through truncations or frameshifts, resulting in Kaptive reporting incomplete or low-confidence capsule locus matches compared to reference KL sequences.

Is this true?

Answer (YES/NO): NO